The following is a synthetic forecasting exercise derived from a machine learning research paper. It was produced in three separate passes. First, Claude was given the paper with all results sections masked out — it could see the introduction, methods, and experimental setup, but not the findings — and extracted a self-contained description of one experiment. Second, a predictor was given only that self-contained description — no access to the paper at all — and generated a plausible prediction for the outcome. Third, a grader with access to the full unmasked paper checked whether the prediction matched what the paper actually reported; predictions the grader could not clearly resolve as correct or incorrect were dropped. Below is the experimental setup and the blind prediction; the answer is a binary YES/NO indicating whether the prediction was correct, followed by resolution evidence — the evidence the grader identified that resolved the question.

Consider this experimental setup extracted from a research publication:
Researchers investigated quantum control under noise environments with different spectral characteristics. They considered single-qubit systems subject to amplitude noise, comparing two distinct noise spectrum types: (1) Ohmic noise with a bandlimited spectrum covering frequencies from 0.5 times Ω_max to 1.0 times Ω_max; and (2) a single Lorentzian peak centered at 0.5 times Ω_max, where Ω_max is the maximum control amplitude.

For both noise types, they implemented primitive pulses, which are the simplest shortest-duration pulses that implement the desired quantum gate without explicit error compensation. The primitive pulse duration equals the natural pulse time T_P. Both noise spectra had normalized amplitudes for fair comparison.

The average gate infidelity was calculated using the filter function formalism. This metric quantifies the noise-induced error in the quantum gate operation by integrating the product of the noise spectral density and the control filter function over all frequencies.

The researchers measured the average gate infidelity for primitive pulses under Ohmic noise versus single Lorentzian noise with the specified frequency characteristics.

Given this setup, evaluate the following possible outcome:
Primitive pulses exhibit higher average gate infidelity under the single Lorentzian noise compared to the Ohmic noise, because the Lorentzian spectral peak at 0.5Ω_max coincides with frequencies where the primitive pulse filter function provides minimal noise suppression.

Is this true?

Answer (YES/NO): NO